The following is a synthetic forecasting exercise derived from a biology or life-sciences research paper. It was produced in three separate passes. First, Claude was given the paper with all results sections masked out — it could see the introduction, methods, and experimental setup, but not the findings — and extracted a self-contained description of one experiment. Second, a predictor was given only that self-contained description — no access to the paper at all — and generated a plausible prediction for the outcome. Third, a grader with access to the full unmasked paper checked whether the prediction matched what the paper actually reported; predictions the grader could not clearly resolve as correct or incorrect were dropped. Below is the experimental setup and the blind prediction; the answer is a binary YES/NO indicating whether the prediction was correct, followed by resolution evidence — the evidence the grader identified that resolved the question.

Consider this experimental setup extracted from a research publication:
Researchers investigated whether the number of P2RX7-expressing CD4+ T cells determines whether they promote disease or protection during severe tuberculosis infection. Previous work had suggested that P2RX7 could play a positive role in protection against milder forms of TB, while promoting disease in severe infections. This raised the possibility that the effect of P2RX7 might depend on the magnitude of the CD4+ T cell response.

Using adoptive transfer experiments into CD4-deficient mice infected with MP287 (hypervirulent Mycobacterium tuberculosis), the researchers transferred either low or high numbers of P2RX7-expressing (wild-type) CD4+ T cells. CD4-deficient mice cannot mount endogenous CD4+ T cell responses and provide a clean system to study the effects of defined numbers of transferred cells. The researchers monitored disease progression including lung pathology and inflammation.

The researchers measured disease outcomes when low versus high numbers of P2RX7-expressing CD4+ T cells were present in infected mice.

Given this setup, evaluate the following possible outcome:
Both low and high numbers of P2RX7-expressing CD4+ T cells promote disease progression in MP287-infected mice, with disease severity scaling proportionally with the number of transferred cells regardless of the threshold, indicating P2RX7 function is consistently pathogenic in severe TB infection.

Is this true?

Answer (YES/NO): NO